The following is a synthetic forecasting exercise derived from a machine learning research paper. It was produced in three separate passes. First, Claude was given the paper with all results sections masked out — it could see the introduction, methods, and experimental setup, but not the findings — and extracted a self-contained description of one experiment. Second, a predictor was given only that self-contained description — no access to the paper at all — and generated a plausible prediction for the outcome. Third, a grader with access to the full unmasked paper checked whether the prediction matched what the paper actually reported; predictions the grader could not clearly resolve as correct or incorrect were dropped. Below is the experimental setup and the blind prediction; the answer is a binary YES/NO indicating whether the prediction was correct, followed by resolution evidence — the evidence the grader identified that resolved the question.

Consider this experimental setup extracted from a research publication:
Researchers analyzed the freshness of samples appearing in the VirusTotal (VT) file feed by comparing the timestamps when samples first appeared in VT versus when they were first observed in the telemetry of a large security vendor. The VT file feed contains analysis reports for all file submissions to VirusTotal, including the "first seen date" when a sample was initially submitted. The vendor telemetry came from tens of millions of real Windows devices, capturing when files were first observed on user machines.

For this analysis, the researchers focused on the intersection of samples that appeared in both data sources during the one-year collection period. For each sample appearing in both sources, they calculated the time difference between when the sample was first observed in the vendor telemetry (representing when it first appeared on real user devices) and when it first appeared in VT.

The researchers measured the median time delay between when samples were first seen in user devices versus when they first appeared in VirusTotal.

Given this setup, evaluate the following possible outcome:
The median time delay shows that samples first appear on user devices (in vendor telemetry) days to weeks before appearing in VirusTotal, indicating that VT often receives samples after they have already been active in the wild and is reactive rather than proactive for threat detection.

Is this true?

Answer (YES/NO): NO